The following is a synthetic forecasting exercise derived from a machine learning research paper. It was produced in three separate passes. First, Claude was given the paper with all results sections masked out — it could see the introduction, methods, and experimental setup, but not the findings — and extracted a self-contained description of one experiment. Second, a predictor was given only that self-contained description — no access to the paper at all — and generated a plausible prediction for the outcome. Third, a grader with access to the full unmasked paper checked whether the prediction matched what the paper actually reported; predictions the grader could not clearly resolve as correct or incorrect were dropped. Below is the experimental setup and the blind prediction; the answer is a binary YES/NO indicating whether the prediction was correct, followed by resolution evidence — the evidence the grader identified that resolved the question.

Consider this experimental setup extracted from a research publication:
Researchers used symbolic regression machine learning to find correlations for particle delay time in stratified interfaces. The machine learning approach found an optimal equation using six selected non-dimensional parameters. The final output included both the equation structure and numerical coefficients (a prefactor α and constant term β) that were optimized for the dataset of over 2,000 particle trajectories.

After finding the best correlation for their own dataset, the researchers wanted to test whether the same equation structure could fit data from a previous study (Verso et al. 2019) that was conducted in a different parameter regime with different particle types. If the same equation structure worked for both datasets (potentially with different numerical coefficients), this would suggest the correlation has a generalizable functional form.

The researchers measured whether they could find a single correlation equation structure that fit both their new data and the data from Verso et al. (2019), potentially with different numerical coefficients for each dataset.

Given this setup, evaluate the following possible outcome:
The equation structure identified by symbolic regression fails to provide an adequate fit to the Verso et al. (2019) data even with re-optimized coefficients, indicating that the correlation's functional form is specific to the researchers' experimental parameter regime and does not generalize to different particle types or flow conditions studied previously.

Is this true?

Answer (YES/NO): NO